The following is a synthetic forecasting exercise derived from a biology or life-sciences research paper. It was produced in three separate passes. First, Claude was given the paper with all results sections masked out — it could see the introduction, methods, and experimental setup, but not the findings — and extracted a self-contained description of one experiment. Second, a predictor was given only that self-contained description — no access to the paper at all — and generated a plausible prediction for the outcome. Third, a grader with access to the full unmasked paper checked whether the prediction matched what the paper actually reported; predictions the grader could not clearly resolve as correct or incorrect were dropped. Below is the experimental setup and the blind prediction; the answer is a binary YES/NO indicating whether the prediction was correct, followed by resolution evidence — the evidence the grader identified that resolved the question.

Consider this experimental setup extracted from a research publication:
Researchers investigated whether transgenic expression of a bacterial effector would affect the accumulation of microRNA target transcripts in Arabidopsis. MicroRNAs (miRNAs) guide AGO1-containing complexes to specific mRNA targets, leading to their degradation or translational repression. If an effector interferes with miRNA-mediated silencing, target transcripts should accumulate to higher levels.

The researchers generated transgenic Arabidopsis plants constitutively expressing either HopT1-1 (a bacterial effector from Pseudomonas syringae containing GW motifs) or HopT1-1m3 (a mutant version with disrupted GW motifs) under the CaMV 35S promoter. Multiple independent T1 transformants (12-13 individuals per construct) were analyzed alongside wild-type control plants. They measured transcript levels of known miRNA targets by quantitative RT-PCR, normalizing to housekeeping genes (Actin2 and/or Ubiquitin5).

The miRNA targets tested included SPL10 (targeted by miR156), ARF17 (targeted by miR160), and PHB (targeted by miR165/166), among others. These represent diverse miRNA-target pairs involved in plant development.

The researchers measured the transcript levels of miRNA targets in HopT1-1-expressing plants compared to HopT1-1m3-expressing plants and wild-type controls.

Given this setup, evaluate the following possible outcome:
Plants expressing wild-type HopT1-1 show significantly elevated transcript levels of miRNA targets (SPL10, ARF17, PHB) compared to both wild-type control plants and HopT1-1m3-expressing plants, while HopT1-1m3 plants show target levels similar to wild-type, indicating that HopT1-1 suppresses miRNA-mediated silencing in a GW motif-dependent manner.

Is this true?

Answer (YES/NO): YES